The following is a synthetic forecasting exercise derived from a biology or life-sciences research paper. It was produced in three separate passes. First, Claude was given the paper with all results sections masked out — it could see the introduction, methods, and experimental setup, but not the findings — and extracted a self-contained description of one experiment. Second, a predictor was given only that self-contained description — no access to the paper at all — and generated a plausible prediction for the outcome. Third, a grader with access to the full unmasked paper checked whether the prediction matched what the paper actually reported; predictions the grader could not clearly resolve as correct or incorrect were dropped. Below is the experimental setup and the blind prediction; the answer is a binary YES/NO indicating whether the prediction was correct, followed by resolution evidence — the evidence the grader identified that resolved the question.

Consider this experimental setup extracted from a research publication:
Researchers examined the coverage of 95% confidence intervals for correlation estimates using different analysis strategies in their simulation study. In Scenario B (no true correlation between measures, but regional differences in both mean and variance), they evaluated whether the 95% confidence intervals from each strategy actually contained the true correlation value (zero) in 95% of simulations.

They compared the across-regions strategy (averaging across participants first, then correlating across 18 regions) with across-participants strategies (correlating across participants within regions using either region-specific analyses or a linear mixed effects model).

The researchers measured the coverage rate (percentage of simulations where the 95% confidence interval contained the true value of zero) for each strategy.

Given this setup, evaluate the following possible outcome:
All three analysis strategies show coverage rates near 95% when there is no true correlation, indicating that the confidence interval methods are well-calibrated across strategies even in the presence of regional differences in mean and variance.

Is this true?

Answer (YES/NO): NO